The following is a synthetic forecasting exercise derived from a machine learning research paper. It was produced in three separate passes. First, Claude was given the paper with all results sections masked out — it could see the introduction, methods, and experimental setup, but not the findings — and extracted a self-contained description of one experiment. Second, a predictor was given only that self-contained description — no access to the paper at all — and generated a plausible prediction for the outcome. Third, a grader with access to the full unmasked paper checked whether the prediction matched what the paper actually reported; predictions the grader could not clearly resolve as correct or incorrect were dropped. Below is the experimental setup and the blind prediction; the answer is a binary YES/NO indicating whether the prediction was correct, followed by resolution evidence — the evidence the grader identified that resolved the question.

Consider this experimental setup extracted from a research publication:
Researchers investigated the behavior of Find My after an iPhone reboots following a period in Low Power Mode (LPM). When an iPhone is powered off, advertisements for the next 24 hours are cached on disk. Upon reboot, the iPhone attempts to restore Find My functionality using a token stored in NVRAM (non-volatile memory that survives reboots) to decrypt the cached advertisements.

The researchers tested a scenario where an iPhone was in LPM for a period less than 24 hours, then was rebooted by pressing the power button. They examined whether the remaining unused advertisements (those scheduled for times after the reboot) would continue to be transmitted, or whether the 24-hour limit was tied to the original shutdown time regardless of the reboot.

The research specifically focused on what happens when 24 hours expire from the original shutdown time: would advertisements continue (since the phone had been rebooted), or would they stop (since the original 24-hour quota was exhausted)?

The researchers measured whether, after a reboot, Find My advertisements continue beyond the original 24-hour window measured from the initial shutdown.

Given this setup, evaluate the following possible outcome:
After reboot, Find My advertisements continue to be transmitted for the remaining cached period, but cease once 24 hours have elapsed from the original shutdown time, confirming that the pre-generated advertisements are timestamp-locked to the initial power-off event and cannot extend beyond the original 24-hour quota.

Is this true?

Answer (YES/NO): YES